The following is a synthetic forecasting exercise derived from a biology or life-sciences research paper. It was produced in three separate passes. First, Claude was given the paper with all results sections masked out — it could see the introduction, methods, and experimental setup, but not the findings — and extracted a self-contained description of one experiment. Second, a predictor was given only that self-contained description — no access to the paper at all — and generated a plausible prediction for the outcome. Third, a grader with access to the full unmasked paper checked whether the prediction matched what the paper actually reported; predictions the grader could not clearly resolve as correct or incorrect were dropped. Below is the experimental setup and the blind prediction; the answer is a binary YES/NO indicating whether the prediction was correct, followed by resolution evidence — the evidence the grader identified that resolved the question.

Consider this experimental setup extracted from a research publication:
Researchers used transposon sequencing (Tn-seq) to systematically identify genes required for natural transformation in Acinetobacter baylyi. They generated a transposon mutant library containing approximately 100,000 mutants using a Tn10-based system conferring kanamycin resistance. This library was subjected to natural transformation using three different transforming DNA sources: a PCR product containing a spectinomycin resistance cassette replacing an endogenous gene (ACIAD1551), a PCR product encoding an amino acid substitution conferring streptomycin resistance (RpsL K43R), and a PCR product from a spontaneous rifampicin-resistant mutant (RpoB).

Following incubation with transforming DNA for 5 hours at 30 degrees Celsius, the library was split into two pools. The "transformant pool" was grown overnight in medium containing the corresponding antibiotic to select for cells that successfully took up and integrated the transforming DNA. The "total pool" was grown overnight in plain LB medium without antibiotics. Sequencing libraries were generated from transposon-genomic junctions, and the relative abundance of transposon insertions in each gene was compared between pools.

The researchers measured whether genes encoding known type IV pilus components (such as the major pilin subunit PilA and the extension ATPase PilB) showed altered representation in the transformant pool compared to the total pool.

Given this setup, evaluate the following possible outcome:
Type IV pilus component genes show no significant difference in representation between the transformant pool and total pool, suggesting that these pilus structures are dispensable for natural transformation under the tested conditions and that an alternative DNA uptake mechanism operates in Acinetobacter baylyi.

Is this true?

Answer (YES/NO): NO